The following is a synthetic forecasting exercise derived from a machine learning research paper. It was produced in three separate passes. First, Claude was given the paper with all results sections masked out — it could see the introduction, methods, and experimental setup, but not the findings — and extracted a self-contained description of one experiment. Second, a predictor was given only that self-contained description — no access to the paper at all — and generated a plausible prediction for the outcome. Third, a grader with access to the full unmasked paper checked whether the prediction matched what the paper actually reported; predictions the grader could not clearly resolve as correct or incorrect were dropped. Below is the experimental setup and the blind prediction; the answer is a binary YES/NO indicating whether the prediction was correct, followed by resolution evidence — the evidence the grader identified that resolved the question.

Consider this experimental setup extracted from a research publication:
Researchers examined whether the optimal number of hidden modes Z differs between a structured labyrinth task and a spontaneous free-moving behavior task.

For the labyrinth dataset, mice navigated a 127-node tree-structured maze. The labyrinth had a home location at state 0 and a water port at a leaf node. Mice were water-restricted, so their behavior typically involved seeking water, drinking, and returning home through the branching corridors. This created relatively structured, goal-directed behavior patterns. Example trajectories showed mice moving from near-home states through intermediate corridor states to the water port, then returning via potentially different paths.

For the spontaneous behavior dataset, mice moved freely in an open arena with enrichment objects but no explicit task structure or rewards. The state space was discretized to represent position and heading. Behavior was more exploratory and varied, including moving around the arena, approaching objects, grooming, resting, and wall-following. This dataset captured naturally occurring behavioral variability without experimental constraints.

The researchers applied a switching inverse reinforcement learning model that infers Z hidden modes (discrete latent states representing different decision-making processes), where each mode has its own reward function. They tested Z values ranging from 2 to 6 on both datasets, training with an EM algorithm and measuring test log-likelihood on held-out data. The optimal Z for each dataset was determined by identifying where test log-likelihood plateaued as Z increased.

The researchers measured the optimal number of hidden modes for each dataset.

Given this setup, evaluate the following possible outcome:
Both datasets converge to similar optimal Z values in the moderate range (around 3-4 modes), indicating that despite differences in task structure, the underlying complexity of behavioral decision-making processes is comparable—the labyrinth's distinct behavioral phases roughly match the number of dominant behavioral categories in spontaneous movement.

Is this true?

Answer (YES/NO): NO